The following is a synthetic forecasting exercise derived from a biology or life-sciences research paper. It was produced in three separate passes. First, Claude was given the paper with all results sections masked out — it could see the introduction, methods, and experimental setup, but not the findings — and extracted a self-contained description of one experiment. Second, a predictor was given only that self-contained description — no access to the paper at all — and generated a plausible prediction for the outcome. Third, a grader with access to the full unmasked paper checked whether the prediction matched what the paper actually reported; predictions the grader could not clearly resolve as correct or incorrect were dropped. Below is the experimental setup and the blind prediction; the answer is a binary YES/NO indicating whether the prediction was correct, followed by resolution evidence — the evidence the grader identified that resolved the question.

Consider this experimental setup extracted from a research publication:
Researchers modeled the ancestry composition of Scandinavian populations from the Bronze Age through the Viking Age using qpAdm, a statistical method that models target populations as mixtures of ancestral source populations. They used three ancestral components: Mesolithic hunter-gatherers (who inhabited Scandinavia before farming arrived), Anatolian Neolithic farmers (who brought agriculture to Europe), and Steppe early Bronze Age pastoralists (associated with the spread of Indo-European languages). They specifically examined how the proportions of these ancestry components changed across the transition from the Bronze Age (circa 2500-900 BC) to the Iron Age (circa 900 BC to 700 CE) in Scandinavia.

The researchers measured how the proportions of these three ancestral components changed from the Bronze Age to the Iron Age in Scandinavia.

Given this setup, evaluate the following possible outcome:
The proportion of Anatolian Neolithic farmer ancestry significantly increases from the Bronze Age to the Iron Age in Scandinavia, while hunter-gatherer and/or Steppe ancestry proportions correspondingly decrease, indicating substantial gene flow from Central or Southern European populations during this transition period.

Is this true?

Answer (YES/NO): NO